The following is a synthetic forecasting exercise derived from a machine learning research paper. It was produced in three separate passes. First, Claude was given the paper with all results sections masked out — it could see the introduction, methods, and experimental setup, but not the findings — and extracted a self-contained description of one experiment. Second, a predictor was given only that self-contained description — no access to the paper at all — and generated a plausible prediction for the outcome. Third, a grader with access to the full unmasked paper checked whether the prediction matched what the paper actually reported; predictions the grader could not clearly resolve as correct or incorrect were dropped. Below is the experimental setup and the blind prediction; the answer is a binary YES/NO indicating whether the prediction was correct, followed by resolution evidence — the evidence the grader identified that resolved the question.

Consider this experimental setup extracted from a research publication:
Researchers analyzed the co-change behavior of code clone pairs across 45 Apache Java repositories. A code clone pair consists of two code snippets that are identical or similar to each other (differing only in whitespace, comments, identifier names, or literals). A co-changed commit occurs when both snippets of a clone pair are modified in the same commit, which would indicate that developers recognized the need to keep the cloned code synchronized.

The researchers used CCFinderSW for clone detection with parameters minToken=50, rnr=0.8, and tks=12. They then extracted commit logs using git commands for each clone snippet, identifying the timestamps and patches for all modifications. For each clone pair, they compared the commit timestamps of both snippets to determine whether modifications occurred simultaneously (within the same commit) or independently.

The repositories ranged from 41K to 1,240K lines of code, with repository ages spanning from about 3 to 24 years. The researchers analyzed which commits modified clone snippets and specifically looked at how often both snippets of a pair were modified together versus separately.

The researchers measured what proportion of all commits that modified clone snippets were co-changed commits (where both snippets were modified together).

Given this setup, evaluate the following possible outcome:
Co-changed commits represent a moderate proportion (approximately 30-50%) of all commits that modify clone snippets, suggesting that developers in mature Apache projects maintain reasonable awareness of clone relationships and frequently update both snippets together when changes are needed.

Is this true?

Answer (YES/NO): NO